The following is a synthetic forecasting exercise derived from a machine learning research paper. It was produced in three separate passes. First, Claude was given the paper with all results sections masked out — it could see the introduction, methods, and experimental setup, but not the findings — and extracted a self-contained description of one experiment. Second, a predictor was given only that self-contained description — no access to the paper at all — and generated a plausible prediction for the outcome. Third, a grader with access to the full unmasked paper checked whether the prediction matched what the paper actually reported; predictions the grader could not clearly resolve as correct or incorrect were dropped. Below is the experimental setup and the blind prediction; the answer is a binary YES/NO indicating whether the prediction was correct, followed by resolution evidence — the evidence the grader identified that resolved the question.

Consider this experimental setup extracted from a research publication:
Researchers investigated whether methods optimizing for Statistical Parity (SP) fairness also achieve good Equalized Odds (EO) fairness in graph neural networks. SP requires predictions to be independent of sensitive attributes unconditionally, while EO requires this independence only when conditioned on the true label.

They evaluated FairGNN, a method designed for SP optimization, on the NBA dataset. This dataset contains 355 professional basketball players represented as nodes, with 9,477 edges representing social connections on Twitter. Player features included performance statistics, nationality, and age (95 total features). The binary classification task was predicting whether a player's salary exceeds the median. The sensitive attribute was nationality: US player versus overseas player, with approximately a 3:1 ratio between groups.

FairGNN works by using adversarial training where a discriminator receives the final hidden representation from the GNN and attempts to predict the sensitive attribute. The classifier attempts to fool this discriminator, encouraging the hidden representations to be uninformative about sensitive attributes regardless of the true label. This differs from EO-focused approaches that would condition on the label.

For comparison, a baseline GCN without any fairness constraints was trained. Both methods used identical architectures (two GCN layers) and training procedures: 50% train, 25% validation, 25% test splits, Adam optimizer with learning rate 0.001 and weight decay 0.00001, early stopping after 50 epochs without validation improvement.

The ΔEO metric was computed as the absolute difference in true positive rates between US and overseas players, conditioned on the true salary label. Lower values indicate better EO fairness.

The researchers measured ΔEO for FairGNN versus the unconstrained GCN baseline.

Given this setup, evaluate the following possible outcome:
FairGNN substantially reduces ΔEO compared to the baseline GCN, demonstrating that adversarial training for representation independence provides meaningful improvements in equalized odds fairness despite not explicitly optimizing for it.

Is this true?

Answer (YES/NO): NO